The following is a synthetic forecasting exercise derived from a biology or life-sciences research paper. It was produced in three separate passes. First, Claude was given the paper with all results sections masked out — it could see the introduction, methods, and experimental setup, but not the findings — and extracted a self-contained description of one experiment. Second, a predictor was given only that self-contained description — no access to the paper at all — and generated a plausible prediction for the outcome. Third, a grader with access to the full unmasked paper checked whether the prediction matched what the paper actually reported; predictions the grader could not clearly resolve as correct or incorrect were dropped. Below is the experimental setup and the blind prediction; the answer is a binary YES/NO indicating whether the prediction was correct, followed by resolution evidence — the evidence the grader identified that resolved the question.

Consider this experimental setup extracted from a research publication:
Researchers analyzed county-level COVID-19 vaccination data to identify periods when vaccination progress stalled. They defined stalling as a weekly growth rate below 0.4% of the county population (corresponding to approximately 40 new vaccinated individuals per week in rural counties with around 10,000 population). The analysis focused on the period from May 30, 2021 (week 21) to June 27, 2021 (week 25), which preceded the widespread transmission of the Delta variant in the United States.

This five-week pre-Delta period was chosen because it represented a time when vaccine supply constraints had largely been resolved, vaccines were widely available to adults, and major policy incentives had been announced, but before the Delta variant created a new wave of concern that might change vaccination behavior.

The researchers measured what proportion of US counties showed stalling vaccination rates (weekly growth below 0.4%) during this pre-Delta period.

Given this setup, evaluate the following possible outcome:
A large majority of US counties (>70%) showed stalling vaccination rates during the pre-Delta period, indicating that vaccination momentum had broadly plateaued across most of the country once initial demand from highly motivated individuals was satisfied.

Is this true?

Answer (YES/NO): NO